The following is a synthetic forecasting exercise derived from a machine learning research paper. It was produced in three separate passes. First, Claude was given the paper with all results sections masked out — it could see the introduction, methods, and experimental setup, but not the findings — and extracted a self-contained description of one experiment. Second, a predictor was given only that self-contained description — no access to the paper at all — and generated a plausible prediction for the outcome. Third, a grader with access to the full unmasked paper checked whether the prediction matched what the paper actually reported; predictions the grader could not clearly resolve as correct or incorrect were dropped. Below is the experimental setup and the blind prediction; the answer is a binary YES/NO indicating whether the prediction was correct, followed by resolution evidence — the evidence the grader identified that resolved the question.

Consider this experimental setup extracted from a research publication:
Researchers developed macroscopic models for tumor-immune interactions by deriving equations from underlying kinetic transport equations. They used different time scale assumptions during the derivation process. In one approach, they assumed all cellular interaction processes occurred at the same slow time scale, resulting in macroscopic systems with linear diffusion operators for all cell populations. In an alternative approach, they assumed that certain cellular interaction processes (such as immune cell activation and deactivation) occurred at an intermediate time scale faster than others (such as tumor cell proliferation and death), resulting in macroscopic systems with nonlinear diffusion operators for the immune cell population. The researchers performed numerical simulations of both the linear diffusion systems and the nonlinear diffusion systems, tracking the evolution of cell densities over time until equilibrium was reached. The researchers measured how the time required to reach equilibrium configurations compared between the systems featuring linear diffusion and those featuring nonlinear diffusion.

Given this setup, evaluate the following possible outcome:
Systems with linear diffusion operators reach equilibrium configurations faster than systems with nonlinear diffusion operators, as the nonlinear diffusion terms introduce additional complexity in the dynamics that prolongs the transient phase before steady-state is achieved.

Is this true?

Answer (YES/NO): YES